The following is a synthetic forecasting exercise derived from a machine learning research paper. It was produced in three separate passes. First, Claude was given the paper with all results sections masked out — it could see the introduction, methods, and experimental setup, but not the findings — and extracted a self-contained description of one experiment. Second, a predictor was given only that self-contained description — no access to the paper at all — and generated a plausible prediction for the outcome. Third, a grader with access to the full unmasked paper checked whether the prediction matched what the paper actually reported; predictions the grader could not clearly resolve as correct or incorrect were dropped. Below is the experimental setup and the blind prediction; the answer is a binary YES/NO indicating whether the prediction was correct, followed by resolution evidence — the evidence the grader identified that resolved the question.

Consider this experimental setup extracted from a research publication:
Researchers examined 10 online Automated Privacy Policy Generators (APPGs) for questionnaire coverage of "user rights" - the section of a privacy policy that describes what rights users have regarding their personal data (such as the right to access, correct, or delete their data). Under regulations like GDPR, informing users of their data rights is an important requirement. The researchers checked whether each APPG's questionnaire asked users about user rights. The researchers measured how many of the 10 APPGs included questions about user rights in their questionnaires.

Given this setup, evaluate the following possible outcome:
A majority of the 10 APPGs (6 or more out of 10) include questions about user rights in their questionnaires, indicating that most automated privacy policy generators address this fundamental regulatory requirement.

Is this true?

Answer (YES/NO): NO